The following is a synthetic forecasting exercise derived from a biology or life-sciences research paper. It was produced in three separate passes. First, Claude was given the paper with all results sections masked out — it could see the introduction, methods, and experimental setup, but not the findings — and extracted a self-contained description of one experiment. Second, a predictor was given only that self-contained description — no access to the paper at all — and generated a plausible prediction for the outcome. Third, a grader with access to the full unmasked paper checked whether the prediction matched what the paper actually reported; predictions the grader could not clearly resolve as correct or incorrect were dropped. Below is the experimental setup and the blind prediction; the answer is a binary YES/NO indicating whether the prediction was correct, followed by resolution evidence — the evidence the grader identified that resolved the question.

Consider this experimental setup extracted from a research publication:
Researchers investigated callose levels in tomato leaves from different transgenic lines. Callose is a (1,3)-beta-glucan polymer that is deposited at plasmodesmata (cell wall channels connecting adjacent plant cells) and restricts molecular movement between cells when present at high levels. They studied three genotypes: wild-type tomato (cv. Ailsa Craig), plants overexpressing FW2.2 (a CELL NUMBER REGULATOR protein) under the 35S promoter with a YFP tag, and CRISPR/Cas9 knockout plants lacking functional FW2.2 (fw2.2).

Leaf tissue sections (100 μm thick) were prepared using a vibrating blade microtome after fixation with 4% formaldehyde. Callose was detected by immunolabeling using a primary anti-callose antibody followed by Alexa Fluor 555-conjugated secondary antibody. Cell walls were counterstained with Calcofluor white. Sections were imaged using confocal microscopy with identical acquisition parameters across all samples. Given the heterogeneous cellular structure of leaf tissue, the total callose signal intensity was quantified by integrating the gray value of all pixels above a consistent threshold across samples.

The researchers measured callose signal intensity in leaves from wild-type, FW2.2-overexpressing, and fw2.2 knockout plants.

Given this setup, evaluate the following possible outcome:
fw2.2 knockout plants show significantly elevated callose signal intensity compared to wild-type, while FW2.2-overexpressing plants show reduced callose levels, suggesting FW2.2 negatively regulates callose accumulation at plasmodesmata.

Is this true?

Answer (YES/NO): NO